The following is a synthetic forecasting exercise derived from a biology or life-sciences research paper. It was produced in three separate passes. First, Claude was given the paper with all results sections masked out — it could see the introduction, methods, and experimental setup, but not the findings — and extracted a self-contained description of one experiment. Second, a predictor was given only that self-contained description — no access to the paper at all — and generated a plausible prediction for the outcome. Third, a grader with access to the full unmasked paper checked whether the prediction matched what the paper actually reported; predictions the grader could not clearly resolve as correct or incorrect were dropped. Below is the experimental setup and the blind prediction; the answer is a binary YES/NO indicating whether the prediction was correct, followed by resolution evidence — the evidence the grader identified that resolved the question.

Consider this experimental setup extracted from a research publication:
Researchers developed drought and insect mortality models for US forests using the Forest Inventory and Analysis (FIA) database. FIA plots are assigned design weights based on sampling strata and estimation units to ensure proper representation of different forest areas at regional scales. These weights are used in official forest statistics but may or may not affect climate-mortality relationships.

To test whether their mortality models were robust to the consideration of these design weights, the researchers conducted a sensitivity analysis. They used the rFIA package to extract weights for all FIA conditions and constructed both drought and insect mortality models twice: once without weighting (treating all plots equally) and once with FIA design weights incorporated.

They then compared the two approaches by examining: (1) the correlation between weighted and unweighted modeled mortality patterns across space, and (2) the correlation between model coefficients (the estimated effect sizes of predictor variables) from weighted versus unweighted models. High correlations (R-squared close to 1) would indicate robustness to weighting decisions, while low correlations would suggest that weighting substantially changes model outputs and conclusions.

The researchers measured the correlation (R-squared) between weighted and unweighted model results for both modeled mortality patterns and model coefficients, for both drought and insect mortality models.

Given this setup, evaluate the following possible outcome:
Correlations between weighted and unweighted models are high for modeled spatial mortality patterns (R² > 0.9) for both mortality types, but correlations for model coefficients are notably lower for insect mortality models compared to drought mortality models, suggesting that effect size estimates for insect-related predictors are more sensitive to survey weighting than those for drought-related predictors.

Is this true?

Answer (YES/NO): NO